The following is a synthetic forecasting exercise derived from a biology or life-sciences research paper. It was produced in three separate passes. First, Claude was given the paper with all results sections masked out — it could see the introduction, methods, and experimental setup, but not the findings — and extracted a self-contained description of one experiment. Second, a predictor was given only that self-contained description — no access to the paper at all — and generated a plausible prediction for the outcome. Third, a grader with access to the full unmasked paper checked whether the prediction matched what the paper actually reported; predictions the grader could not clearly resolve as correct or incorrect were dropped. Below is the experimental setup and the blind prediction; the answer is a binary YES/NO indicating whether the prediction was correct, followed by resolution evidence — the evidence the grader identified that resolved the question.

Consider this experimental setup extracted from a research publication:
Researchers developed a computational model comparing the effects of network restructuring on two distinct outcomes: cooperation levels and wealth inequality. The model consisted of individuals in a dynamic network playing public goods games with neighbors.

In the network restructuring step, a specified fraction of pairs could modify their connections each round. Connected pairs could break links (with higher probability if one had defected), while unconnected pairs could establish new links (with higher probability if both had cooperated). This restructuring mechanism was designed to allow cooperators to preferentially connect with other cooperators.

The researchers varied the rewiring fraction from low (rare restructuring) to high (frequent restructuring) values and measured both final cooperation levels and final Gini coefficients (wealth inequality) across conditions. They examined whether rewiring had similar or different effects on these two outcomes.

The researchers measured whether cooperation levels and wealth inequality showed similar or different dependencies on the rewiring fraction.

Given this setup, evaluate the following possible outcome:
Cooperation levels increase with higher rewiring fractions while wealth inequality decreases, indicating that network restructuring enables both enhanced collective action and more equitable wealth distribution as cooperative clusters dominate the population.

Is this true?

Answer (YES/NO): NO